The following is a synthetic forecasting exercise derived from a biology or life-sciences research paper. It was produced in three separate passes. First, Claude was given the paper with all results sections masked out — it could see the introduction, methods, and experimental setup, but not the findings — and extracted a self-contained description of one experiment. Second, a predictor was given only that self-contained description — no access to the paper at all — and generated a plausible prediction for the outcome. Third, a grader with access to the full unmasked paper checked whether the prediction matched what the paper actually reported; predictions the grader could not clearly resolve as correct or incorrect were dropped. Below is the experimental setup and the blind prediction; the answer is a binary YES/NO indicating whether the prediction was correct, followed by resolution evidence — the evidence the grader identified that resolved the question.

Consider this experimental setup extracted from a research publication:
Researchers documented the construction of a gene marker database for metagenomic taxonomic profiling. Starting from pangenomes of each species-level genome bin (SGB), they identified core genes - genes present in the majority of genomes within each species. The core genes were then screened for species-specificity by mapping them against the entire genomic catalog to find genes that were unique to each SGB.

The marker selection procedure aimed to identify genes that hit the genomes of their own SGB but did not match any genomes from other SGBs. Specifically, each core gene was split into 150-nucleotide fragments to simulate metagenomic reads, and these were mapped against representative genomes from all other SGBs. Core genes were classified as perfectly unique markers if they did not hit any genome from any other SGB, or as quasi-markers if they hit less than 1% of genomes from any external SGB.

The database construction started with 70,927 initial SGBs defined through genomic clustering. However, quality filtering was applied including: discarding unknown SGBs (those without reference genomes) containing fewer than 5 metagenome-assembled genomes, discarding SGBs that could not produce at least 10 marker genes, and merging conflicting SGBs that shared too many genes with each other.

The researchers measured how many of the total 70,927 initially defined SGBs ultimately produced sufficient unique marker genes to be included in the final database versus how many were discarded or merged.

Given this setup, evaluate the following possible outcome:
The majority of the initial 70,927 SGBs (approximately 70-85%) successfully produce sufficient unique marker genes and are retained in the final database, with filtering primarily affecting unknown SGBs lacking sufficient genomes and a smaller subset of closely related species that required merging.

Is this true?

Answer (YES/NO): NO